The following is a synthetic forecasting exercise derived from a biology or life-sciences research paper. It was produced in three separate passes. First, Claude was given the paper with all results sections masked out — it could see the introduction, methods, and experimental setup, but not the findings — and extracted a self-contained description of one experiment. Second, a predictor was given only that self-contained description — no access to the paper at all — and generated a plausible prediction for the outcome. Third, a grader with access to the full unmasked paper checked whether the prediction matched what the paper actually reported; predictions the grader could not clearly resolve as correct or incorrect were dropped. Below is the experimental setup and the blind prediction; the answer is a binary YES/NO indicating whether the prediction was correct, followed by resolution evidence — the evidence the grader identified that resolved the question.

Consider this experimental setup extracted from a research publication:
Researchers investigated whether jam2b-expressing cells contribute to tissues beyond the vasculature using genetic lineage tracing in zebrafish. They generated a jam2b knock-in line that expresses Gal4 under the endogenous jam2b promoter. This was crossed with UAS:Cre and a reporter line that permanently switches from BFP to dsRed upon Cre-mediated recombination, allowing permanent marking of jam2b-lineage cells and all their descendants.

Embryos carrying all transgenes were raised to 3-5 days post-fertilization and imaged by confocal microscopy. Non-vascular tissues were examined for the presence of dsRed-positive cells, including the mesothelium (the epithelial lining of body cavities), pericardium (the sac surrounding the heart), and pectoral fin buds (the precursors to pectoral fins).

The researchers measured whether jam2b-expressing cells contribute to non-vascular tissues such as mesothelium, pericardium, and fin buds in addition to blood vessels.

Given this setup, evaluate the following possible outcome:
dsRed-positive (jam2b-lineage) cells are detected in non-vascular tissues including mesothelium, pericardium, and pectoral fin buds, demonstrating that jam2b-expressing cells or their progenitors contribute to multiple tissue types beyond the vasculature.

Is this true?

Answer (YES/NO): YES